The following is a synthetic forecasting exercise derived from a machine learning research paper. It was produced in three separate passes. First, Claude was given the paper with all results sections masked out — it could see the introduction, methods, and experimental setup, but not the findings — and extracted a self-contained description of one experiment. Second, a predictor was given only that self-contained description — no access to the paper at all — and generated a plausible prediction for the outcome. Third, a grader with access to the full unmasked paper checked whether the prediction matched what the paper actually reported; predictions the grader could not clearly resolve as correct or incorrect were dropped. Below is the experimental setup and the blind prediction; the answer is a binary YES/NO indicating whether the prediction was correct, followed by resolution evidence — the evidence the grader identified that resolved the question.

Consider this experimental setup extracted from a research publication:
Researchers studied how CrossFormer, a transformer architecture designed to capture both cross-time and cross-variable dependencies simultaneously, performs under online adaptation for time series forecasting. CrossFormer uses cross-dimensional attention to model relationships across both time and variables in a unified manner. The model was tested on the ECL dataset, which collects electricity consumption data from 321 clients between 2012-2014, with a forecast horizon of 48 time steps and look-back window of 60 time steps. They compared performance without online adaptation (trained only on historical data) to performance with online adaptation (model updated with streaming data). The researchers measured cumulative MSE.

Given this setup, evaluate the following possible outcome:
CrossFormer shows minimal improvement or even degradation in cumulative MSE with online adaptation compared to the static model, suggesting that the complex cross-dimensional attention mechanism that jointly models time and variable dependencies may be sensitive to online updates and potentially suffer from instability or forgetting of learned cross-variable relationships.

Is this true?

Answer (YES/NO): NO